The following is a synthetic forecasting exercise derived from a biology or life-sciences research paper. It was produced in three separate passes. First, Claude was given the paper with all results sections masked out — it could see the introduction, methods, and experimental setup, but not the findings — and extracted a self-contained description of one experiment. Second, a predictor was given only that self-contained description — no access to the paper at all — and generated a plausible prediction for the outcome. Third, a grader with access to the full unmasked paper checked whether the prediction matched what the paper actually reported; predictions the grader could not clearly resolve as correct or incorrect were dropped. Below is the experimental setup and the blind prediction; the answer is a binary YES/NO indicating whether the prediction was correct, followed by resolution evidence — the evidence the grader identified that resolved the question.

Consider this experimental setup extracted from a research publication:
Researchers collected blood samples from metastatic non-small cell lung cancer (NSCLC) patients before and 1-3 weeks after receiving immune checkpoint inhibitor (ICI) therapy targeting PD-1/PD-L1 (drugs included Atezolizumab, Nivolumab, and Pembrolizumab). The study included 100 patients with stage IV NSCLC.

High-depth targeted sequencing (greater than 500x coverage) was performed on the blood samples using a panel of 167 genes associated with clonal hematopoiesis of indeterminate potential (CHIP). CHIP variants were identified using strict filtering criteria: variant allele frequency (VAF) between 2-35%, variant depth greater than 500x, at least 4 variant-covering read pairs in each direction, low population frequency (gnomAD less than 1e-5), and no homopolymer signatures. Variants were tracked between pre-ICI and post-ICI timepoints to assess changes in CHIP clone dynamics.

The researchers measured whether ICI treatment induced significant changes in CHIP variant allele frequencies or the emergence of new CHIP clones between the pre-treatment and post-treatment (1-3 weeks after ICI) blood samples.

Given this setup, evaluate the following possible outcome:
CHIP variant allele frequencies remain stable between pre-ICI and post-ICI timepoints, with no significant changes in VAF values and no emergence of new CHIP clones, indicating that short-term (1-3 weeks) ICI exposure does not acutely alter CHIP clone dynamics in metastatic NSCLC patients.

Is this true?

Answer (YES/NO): YES